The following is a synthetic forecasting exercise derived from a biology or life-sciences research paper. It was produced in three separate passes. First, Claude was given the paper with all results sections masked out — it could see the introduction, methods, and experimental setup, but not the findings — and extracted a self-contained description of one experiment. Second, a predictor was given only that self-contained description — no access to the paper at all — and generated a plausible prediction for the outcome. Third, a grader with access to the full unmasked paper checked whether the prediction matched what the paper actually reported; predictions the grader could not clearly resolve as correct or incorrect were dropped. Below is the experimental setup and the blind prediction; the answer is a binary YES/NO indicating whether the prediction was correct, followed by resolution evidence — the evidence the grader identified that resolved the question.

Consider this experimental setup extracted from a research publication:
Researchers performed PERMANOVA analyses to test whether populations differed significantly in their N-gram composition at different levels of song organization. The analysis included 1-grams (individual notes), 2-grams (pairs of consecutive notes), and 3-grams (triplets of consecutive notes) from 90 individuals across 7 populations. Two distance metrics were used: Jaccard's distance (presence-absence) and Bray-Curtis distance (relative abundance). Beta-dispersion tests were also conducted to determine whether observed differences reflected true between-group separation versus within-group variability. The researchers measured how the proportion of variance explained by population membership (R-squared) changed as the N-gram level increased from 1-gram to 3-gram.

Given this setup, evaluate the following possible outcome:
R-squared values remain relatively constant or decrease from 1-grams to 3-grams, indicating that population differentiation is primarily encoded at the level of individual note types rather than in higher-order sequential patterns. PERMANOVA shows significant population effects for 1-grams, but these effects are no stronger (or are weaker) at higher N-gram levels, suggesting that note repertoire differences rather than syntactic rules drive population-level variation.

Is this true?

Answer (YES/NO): YES